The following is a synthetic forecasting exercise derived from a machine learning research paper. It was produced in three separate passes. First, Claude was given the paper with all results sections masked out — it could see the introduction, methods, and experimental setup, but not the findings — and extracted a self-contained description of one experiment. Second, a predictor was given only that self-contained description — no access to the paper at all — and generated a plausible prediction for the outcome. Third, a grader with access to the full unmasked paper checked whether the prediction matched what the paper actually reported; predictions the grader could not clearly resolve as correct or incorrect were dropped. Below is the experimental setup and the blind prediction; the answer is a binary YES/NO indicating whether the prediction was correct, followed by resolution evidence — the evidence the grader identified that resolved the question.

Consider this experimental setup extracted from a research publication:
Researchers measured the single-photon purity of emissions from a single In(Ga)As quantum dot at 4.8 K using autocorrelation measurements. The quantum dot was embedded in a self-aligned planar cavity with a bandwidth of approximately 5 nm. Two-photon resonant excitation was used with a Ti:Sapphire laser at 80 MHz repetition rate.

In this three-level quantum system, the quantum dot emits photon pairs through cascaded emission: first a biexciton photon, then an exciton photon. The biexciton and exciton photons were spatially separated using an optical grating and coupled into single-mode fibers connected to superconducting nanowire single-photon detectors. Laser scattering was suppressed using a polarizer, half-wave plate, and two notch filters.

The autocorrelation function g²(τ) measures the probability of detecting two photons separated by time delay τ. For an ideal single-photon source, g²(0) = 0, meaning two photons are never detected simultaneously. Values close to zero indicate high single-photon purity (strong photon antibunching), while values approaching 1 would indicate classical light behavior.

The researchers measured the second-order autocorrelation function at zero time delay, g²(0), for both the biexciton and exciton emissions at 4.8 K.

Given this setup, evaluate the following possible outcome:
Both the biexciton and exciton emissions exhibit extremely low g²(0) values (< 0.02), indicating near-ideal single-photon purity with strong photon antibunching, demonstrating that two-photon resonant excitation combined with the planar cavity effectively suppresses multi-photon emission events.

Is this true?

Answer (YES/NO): YES